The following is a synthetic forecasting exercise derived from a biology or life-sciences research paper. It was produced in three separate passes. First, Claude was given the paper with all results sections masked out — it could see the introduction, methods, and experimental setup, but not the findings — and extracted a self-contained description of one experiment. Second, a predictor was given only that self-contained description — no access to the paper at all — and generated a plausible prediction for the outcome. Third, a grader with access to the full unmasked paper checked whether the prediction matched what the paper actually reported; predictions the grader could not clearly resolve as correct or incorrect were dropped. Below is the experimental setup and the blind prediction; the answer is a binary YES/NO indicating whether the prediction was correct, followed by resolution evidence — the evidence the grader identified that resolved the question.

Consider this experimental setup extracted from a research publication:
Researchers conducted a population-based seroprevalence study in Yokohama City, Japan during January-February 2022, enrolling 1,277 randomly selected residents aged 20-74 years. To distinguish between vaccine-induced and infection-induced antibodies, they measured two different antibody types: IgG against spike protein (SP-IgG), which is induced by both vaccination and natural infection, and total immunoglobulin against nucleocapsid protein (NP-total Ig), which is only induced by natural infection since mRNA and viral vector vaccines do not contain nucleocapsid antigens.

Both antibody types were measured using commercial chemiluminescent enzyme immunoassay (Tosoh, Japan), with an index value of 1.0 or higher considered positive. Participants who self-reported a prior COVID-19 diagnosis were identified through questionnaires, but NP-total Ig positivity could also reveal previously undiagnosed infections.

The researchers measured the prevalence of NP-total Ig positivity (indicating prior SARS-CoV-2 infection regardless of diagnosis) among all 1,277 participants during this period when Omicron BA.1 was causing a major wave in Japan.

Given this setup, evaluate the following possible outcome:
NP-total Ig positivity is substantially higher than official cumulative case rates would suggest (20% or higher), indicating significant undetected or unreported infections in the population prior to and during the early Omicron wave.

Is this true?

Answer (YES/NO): NO